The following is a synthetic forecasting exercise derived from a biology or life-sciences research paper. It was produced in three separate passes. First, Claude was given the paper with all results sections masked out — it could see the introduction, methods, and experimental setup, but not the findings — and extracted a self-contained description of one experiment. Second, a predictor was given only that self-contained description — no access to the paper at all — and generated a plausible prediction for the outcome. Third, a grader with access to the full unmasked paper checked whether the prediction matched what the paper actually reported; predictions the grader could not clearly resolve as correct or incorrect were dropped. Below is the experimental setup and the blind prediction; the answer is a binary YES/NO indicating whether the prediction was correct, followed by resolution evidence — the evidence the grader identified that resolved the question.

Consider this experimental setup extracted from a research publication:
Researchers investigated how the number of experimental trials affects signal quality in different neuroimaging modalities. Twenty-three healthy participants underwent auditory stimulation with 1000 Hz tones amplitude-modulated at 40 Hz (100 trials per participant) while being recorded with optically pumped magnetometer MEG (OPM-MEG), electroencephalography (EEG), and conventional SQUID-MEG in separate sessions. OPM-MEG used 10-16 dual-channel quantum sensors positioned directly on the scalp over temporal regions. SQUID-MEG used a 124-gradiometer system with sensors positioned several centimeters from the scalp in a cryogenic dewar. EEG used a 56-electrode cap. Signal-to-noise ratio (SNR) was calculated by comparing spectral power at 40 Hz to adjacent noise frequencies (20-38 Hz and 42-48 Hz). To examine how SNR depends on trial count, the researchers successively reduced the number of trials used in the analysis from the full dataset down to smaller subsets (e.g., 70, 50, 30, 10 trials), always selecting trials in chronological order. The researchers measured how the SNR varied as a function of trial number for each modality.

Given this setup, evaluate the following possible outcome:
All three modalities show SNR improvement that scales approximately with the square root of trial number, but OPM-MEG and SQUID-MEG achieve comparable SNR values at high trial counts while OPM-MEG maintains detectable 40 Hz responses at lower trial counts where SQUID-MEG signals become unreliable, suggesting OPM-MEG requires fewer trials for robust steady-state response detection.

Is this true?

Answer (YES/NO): NO